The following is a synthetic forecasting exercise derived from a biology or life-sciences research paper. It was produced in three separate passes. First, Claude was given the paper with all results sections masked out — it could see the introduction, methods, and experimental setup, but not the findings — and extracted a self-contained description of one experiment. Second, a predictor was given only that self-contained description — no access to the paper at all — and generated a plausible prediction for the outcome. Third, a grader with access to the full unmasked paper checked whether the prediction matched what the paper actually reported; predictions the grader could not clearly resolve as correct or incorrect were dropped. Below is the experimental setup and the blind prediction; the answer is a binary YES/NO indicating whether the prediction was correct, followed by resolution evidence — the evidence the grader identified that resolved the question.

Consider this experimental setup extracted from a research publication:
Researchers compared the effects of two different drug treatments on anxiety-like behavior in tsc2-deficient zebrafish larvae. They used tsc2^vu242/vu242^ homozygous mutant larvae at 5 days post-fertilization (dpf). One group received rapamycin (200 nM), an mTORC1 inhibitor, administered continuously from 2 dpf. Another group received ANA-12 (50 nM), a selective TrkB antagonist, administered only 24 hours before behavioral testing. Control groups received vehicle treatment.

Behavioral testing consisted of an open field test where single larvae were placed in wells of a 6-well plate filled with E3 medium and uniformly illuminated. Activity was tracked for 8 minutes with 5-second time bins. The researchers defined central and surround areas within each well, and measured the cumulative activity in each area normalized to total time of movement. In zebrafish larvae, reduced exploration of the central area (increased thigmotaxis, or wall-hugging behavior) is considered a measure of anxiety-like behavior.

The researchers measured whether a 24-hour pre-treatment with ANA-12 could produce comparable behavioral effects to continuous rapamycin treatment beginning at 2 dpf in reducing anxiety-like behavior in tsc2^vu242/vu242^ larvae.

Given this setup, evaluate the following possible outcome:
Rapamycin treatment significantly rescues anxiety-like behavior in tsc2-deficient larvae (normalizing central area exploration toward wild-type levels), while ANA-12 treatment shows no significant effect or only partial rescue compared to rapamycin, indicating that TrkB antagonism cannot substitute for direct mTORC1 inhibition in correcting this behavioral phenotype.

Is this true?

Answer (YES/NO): NO